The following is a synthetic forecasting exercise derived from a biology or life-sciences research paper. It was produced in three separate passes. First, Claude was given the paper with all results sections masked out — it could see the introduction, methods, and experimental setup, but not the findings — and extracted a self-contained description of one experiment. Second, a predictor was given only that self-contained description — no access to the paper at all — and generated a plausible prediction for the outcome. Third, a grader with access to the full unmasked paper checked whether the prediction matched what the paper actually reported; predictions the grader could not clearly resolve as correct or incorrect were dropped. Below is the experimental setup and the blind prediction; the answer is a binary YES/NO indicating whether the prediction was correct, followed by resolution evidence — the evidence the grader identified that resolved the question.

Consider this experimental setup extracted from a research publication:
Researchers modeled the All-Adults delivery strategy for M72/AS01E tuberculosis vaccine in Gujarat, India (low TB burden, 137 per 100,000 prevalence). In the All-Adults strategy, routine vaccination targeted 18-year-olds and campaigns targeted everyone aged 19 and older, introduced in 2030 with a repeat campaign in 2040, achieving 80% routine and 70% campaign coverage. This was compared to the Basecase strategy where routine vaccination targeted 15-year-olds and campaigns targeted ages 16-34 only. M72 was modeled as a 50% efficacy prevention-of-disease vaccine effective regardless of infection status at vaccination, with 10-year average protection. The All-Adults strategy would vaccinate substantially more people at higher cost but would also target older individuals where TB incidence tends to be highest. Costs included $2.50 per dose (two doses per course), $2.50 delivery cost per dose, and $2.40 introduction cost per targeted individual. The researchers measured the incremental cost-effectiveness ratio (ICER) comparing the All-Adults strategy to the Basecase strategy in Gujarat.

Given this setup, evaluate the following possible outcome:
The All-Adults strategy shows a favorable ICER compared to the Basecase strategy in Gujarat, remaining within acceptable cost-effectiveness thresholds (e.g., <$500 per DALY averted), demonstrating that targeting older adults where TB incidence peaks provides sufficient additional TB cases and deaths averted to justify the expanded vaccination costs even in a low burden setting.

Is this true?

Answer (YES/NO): NO